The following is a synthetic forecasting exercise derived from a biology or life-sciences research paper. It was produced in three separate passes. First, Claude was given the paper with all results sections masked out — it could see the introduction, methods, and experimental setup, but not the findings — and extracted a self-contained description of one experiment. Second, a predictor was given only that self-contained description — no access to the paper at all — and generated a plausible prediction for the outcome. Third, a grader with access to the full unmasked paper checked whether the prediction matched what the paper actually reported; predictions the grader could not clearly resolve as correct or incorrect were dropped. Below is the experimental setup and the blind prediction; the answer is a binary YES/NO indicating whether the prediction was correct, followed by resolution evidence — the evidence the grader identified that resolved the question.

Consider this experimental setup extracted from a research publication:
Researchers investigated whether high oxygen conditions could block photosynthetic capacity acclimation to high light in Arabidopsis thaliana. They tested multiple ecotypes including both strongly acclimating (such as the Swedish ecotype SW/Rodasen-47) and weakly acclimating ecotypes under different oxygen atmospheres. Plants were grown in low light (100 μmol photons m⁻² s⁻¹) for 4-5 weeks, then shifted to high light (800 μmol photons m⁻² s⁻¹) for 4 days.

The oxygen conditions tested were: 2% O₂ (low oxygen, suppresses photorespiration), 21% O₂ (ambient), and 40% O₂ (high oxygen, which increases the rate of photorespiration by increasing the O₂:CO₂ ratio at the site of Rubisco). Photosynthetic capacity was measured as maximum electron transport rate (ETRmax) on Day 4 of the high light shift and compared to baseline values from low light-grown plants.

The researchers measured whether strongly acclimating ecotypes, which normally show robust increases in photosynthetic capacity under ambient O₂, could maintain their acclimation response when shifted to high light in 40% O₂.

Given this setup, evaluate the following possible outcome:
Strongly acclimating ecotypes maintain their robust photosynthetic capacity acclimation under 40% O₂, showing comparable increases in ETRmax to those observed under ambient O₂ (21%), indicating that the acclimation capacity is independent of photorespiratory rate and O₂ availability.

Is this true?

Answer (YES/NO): NO